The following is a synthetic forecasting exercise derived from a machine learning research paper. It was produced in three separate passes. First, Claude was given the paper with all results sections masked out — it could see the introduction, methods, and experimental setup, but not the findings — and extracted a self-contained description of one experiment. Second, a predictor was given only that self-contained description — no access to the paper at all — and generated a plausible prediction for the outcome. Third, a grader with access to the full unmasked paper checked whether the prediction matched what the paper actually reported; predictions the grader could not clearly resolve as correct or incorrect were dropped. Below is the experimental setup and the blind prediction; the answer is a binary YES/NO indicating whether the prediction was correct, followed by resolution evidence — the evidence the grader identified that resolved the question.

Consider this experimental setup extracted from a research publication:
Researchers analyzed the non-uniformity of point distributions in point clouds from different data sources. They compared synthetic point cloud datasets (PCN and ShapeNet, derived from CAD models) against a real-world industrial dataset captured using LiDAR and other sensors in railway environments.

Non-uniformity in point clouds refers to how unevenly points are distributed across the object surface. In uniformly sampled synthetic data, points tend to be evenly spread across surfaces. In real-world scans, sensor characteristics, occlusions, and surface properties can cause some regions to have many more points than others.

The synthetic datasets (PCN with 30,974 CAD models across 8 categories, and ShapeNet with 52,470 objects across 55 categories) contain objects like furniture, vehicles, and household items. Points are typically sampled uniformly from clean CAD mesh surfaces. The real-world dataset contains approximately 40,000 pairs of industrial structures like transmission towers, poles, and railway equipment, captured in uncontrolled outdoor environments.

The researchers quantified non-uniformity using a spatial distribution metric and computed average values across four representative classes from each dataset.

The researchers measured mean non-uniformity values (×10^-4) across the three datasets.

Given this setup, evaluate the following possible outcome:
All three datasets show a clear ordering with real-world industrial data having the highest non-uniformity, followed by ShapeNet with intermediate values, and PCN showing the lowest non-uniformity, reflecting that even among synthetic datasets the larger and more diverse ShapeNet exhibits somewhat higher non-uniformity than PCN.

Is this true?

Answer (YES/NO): YES